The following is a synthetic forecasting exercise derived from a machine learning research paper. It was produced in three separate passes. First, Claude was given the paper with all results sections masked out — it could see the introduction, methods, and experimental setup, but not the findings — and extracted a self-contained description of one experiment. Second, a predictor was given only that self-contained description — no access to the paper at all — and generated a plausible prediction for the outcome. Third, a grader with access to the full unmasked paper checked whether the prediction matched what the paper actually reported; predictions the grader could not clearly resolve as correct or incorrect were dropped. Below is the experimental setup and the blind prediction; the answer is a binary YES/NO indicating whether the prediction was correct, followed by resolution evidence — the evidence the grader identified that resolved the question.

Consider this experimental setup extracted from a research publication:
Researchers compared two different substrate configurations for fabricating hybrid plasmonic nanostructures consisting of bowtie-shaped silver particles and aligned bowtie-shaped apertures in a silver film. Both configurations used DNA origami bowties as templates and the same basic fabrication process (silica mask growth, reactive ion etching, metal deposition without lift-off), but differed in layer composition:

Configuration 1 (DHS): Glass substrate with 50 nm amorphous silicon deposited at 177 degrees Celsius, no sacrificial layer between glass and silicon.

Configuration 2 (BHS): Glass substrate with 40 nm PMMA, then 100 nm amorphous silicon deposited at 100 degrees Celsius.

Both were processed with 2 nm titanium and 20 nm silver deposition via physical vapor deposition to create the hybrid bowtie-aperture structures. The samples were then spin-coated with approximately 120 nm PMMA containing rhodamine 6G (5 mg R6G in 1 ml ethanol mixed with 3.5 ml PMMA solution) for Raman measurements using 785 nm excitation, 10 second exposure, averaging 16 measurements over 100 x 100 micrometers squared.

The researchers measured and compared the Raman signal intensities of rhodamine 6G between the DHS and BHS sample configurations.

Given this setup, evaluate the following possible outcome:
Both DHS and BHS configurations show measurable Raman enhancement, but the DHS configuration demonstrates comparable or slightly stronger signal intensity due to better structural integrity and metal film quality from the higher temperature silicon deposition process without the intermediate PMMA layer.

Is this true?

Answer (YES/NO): NO